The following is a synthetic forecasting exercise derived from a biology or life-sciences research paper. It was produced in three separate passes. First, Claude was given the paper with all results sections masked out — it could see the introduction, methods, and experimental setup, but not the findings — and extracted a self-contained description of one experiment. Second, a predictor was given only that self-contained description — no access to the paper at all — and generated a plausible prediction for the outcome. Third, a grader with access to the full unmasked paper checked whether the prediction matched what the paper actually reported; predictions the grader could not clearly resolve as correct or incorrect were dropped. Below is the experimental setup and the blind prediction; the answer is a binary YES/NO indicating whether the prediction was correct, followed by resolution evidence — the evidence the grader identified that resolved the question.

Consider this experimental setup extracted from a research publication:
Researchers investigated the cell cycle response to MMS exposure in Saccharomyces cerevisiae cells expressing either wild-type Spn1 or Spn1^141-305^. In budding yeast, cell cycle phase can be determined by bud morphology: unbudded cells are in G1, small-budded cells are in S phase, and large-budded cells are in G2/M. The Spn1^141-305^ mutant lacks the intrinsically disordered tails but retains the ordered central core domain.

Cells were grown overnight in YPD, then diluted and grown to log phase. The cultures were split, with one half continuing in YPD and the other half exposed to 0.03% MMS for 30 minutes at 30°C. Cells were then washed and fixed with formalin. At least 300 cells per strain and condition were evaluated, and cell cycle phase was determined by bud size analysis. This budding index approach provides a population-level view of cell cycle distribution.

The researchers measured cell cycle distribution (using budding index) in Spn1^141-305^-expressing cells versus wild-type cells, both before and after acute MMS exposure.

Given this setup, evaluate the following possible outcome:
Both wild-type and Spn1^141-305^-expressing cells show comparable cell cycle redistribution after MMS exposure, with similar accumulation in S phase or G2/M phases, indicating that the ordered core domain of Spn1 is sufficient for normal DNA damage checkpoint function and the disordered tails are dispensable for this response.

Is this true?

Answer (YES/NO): YES